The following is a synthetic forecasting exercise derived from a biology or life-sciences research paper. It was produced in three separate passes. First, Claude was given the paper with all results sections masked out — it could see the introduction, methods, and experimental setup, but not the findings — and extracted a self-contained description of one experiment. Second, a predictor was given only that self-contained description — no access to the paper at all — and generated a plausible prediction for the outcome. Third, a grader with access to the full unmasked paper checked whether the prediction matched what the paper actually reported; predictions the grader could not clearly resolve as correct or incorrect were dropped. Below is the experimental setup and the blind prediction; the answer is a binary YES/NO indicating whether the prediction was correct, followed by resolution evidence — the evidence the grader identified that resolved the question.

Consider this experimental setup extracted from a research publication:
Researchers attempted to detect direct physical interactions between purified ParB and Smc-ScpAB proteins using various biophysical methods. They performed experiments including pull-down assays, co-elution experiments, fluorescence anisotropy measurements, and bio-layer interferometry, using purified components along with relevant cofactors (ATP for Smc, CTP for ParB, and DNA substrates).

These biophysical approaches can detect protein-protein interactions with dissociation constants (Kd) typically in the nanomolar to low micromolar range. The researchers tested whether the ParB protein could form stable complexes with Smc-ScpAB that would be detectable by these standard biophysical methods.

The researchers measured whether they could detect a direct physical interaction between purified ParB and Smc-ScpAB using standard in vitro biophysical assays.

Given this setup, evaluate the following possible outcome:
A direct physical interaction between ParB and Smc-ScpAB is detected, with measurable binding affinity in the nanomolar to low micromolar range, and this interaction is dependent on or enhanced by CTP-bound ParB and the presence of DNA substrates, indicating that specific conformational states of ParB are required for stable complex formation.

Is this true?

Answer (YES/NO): NO